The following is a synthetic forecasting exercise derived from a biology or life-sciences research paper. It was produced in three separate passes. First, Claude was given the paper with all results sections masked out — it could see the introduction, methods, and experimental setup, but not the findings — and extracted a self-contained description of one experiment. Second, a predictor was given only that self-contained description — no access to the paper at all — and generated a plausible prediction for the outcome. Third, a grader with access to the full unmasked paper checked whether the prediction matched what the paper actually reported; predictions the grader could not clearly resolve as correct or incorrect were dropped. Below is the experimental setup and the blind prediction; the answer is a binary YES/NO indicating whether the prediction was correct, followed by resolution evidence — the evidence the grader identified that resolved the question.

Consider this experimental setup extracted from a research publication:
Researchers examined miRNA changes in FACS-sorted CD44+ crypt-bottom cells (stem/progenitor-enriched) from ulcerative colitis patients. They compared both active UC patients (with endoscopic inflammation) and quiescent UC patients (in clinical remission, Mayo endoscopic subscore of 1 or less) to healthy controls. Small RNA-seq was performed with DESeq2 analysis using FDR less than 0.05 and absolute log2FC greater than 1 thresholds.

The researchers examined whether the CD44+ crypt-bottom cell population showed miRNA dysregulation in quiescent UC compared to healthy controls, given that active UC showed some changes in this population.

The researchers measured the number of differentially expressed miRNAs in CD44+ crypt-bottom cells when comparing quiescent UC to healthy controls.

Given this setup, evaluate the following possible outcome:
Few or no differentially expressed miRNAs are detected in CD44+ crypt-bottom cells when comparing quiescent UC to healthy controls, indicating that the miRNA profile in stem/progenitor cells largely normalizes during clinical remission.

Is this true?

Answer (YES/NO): NO